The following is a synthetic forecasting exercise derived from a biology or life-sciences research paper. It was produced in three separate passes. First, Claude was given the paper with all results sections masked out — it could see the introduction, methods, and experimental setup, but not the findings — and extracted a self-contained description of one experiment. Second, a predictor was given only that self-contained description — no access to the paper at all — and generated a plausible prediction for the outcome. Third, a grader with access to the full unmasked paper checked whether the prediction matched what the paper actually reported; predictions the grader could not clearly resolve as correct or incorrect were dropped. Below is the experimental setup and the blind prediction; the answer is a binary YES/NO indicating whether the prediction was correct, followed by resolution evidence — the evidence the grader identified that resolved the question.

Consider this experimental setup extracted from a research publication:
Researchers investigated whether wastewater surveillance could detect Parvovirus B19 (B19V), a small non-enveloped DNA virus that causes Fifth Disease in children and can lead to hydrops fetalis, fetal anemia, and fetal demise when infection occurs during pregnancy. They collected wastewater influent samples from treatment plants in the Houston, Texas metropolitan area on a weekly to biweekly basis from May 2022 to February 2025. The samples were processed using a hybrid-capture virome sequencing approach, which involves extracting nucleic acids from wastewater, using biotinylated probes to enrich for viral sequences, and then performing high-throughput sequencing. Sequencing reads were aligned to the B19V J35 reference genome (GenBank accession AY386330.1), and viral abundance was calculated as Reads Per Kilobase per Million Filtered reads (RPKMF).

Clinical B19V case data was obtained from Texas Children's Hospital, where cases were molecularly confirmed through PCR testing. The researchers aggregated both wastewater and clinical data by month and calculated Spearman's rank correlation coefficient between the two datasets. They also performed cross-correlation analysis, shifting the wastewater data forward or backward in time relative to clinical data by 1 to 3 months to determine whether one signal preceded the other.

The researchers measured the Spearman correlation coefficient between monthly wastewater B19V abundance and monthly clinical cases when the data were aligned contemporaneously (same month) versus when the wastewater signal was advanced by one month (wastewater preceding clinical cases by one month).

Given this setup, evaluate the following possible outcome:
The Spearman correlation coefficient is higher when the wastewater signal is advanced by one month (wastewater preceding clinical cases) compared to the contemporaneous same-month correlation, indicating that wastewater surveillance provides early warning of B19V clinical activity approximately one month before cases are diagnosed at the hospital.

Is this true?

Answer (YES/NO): YES